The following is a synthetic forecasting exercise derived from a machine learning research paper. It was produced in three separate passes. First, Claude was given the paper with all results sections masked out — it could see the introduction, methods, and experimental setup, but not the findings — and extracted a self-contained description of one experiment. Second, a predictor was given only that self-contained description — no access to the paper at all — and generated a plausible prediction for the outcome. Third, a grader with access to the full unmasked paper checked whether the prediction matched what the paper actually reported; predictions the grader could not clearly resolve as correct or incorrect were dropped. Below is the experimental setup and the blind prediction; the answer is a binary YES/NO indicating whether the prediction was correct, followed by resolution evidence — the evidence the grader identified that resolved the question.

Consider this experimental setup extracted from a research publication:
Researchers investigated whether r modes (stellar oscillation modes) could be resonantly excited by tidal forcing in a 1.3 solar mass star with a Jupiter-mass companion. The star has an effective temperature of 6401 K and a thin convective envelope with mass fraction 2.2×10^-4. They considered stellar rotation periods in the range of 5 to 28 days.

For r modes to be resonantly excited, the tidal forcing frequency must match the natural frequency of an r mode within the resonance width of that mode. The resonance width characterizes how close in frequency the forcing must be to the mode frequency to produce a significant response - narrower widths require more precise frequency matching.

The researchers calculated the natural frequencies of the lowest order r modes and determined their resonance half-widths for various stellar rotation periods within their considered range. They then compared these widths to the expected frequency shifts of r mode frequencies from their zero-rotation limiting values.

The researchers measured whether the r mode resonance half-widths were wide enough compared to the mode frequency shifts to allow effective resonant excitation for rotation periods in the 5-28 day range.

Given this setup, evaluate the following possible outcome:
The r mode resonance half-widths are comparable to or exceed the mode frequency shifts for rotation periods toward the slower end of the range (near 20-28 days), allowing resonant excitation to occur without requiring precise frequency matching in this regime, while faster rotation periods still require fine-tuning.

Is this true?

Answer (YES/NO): NO